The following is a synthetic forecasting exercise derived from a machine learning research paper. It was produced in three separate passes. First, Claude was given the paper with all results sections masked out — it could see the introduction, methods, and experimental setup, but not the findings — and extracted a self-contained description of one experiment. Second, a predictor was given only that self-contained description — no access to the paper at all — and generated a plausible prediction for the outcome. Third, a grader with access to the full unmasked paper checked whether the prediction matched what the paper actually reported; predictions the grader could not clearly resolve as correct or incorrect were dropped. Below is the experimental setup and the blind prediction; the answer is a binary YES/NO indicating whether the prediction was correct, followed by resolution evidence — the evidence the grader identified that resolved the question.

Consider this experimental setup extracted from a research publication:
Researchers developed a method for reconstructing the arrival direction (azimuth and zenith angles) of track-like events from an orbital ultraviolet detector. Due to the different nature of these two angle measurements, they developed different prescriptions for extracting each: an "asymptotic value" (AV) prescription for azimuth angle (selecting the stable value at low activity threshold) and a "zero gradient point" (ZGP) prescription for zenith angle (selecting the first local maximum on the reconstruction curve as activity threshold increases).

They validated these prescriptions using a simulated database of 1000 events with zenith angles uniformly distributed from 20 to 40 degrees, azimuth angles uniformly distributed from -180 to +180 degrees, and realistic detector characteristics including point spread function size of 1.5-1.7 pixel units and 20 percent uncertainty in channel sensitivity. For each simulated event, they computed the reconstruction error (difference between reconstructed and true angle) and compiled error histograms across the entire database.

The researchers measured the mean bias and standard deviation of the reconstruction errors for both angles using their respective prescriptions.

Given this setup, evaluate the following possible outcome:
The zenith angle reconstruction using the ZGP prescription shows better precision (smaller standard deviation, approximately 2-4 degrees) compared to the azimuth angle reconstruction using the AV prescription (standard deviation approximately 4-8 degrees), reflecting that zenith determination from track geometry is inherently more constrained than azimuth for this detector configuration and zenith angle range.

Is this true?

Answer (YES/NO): NO